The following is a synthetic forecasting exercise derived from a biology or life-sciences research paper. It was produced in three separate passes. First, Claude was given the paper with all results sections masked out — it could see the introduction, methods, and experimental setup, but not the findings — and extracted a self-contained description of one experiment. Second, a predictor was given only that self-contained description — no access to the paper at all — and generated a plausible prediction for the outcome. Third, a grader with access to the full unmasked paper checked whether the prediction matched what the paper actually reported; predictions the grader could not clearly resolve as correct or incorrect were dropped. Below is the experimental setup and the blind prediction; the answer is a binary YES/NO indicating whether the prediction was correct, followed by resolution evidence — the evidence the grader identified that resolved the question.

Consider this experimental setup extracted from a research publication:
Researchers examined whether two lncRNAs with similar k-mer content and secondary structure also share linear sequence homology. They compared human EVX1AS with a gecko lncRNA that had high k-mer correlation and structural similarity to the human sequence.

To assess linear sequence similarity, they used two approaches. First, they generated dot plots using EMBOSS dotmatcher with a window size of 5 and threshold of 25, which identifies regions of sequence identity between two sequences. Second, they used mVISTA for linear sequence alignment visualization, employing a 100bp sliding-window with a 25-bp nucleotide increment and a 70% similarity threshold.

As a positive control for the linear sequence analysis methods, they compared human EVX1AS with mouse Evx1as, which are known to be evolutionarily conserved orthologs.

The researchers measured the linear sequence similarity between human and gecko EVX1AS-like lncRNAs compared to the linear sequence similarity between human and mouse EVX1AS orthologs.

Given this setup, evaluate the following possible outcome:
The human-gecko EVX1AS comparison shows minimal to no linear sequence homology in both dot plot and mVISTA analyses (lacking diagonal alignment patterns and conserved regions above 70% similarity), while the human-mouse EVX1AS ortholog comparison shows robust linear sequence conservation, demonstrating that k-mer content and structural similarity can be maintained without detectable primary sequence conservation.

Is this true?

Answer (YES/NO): YES